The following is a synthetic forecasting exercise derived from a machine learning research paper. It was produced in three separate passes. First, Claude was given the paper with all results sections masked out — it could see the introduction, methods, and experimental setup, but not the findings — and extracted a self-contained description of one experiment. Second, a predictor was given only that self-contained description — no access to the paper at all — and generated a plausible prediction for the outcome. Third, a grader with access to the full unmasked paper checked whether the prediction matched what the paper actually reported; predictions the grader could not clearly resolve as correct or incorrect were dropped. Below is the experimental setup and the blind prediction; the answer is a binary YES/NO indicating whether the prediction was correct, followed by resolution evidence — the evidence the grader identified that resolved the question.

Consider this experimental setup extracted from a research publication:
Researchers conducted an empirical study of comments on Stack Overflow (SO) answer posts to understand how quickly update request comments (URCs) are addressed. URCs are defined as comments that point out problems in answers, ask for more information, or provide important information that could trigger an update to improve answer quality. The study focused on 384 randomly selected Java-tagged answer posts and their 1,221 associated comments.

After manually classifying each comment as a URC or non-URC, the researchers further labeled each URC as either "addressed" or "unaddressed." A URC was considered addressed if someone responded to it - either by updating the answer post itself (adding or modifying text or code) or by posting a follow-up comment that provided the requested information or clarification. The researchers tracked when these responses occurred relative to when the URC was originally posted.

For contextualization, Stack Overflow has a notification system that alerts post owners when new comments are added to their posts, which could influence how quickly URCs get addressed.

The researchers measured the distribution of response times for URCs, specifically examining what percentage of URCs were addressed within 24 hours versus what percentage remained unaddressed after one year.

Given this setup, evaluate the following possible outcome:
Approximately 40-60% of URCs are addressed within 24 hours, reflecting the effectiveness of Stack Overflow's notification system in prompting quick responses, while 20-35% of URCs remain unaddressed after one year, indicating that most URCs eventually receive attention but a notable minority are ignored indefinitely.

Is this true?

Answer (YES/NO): NO